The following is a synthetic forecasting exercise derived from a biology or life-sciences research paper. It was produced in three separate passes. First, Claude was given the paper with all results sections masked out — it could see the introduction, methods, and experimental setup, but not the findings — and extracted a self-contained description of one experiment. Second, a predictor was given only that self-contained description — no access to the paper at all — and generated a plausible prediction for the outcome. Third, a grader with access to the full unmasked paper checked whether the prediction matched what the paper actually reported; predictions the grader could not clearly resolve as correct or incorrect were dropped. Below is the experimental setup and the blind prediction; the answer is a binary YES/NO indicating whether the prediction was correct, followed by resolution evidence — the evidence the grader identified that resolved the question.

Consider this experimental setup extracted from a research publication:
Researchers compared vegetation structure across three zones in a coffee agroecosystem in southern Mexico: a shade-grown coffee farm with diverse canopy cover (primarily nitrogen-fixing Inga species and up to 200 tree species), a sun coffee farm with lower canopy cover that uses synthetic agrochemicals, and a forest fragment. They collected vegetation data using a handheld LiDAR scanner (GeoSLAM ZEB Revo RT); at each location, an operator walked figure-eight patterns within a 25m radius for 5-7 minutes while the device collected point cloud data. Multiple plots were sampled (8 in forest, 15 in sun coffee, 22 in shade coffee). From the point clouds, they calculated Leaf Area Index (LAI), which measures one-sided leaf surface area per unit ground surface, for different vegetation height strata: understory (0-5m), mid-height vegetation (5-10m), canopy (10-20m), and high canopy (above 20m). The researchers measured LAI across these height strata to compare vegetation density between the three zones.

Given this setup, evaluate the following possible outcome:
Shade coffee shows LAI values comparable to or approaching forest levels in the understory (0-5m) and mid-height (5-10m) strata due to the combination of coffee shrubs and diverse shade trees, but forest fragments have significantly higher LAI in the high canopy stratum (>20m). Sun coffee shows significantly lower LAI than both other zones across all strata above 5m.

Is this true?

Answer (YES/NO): NO